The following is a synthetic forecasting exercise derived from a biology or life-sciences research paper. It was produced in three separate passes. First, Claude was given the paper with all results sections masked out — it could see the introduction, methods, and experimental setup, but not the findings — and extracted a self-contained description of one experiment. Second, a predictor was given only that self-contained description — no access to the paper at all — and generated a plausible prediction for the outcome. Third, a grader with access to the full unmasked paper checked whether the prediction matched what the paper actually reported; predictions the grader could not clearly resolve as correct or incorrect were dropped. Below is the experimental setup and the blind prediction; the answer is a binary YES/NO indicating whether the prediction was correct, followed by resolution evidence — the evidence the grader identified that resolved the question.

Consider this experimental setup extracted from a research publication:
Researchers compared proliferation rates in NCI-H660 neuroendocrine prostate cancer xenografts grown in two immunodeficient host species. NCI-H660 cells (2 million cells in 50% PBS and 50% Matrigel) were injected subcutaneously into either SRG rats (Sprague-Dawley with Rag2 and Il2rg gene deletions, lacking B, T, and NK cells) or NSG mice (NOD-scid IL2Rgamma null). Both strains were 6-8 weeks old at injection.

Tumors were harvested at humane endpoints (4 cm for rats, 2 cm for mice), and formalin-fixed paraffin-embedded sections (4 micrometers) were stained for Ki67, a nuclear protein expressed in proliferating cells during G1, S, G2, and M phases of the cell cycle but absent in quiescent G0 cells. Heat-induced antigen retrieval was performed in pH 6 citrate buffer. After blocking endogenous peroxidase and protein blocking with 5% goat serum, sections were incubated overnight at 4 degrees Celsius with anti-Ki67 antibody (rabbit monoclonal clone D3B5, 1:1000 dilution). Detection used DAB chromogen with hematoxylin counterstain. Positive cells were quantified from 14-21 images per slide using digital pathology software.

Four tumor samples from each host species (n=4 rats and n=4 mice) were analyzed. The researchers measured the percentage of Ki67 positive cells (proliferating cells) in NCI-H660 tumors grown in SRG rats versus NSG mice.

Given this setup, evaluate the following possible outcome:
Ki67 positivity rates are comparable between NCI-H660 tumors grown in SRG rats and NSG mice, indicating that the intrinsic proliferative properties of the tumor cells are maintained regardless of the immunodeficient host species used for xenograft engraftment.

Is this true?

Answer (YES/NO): YES